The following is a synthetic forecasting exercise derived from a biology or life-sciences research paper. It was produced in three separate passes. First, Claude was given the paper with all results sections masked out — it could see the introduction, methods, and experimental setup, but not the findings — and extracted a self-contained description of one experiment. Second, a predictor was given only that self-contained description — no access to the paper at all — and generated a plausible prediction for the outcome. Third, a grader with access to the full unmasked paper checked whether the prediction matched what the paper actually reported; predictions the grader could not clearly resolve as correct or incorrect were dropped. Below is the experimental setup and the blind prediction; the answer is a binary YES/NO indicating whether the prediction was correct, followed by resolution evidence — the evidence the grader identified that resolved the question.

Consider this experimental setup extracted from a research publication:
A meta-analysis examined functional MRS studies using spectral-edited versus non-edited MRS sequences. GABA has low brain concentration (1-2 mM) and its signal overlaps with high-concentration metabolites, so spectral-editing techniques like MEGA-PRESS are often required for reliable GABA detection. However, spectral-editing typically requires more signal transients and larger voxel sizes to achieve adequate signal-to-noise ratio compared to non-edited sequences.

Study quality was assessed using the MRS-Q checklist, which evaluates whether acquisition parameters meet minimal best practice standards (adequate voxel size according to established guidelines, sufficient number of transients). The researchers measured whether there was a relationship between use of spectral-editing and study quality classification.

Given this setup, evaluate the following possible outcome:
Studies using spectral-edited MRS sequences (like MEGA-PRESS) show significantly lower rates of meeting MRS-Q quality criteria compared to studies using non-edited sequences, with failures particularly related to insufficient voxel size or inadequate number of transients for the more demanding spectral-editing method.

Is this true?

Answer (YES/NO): YES